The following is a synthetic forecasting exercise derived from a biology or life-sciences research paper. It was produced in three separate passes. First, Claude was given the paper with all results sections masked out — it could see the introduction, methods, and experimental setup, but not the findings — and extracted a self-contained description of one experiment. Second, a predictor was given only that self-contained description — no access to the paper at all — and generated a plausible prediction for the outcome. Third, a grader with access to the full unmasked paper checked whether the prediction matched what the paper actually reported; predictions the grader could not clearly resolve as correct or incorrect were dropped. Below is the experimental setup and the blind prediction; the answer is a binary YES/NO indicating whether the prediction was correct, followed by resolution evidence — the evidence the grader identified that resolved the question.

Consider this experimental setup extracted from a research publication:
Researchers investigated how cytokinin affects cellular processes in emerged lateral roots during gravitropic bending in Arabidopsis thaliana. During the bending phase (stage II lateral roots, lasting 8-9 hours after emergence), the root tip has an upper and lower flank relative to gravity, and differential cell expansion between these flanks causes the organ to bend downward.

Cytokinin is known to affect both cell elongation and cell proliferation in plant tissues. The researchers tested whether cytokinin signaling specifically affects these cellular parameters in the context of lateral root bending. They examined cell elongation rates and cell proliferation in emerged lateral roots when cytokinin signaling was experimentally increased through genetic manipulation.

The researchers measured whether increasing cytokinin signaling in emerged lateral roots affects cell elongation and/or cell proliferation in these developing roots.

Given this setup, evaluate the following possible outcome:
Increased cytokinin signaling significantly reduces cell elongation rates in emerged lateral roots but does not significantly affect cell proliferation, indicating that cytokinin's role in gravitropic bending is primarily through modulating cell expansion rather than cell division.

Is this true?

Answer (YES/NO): NO